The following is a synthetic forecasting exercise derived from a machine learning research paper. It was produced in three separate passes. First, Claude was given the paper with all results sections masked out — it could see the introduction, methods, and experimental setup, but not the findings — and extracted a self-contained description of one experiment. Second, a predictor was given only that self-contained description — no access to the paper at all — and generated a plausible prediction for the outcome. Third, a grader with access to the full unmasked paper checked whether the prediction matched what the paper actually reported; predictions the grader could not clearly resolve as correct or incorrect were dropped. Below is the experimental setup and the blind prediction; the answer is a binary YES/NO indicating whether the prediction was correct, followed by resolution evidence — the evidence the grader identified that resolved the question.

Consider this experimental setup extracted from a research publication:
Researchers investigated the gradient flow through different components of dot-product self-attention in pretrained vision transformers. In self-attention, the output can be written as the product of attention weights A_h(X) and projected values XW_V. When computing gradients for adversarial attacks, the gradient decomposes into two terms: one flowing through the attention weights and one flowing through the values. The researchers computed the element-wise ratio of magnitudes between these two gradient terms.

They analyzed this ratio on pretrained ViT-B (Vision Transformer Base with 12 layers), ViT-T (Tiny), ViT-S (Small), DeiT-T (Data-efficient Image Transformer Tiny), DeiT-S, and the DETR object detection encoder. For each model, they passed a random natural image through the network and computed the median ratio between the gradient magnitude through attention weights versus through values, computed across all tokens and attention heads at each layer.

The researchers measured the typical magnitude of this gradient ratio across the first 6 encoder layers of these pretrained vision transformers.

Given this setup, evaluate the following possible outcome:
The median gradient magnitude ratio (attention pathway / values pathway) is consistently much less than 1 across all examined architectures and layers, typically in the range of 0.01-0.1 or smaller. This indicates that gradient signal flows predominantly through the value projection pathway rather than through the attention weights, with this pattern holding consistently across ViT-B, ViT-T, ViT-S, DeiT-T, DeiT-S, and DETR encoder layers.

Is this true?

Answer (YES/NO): YES